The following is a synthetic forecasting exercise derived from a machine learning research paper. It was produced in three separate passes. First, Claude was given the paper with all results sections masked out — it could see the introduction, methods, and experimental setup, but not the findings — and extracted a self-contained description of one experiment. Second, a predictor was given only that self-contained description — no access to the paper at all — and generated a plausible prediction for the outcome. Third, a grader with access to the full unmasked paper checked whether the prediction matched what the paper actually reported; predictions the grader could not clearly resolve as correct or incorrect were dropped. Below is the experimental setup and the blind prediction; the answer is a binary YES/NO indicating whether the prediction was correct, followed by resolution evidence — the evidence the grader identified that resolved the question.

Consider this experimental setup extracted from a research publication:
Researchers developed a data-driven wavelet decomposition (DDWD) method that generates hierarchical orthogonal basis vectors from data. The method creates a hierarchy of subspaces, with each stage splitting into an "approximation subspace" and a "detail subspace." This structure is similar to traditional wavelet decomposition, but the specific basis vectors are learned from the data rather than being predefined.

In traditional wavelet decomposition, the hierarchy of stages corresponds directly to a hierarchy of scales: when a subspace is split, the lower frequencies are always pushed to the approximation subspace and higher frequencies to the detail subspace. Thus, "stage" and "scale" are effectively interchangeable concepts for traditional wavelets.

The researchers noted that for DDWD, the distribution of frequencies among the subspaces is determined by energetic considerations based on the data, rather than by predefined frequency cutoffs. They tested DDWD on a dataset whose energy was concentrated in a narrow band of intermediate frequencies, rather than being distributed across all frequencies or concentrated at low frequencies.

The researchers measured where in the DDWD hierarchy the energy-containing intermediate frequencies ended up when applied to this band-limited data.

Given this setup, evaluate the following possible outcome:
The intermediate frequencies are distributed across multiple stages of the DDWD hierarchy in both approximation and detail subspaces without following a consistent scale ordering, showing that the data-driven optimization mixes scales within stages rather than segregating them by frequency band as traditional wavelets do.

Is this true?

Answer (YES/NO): NO